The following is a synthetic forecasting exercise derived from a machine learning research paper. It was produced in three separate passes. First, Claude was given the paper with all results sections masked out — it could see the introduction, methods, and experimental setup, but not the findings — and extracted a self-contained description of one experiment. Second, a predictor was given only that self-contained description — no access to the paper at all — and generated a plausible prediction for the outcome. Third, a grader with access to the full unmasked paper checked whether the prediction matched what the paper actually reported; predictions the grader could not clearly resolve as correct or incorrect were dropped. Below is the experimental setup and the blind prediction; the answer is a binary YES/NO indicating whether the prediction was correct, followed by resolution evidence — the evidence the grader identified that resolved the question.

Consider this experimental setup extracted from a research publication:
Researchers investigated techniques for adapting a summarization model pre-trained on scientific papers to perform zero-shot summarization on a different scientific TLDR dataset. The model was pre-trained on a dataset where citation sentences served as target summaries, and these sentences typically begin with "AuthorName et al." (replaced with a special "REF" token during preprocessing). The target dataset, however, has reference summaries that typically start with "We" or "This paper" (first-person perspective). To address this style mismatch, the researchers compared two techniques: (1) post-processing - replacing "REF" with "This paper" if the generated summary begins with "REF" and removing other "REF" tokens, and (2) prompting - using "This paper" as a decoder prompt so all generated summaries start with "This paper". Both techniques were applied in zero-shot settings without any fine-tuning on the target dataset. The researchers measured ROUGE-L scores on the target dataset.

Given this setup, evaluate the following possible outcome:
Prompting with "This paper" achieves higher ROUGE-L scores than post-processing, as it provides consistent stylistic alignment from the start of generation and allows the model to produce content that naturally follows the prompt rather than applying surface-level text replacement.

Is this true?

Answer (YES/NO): YES